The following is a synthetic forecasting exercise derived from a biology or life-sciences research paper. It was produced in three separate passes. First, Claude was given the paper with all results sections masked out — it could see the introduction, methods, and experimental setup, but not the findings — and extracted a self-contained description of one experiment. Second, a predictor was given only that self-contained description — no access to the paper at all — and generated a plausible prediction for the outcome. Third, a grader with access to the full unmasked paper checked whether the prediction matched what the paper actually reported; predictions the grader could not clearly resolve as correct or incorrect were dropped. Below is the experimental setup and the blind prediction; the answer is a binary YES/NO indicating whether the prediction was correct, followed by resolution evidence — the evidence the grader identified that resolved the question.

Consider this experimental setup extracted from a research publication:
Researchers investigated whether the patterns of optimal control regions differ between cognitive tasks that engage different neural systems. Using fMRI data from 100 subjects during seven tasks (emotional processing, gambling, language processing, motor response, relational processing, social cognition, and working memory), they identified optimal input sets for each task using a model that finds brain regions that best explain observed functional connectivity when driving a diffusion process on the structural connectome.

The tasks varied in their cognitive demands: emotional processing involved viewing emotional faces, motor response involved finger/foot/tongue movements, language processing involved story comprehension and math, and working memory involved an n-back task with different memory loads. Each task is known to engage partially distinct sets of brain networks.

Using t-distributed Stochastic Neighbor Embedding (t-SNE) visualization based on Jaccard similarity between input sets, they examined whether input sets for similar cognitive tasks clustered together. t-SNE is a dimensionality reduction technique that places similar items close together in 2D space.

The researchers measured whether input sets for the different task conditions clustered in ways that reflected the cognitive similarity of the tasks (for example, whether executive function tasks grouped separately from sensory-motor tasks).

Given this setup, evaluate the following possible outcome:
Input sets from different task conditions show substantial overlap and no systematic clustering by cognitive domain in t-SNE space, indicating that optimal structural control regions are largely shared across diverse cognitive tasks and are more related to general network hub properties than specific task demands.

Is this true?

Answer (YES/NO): NO